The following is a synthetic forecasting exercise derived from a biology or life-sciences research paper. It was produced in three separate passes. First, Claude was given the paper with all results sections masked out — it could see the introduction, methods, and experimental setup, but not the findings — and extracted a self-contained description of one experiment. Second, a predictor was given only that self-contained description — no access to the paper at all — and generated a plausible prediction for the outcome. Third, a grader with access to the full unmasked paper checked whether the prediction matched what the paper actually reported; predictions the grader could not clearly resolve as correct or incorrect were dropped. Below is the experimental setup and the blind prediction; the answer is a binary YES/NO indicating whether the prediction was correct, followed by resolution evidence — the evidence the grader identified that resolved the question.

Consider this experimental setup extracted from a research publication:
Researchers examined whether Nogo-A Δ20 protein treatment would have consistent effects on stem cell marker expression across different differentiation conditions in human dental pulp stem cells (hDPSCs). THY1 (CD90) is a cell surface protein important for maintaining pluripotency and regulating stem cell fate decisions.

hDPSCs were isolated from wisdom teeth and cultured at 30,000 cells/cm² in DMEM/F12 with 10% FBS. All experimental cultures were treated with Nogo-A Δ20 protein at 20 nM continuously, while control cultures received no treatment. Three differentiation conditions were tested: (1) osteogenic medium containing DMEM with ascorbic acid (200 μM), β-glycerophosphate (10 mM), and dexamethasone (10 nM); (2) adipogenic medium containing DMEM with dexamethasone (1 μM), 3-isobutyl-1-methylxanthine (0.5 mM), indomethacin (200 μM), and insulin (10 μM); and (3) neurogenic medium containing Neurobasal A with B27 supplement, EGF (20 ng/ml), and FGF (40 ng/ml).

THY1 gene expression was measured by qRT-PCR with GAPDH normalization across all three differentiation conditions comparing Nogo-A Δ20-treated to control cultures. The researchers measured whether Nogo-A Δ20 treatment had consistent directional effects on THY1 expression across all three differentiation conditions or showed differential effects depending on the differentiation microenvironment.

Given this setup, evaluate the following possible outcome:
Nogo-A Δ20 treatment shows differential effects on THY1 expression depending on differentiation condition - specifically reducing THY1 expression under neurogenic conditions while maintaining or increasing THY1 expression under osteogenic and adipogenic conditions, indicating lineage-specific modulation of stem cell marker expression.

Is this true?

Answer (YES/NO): NO